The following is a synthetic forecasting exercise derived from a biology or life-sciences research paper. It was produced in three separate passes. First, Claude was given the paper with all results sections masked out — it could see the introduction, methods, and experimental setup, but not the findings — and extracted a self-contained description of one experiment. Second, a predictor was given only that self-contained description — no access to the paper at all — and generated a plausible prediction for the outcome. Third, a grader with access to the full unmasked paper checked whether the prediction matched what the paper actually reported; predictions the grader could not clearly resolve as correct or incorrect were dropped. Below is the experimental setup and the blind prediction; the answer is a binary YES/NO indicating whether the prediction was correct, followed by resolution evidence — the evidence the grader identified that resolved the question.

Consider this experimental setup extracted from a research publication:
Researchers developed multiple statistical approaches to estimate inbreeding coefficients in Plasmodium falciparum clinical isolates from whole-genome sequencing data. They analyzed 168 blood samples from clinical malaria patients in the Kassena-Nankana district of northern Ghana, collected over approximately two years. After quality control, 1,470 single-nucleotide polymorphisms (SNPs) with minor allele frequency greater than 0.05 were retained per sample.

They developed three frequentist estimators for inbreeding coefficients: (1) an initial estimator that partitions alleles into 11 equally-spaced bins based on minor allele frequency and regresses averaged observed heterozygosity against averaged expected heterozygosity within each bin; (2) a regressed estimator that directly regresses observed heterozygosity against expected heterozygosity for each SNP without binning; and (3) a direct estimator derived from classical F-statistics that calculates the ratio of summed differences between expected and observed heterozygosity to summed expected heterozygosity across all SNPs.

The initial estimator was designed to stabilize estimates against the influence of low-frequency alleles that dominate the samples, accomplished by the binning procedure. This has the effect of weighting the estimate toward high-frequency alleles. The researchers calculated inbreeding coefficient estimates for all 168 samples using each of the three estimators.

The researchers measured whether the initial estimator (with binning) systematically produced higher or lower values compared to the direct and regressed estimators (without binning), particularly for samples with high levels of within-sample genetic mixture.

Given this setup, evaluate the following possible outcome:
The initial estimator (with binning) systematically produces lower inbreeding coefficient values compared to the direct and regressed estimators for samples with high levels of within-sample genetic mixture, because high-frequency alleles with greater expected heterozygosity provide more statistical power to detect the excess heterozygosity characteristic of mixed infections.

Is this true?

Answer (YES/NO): YES